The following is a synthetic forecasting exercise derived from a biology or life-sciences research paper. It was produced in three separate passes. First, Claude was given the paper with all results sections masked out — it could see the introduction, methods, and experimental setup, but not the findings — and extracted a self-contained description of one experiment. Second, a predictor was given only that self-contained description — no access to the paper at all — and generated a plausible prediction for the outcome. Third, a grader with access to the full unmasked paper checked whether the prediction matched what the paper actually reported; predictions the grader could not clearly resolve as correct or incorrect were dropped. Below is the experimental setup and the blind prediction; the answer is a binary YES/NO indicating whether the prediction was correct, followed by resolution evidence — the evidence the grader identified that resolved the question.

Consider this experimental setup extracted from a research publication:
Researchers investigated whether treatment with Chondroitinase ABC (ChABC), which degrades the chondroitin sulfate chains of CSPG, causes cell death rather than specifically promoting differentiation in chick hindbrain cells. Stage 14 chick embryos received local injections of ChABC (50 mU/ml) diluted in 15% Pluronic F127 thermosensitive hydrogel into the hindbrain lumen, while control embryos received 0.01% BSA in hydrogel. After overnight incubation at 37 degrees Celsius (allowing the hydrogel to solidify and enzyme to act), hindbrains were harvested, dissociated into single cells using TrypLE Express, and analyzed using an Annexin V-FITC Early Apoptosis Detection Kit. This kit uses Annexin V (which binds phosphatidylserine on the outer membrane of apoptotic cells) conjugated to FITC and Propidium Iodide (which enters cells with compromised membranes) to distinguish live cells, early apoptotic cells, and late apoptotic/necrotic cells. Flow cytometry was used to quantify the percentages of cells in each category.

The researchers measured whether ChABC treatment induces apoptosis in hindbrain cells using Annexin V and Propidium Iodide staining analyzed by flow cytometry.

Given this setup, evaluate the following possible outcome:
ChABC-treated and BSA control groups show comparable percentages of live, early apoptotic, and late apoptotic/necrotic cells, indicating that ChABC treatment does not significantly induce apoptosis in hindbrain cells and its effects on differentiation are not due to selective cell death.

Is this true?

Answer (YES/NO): YES